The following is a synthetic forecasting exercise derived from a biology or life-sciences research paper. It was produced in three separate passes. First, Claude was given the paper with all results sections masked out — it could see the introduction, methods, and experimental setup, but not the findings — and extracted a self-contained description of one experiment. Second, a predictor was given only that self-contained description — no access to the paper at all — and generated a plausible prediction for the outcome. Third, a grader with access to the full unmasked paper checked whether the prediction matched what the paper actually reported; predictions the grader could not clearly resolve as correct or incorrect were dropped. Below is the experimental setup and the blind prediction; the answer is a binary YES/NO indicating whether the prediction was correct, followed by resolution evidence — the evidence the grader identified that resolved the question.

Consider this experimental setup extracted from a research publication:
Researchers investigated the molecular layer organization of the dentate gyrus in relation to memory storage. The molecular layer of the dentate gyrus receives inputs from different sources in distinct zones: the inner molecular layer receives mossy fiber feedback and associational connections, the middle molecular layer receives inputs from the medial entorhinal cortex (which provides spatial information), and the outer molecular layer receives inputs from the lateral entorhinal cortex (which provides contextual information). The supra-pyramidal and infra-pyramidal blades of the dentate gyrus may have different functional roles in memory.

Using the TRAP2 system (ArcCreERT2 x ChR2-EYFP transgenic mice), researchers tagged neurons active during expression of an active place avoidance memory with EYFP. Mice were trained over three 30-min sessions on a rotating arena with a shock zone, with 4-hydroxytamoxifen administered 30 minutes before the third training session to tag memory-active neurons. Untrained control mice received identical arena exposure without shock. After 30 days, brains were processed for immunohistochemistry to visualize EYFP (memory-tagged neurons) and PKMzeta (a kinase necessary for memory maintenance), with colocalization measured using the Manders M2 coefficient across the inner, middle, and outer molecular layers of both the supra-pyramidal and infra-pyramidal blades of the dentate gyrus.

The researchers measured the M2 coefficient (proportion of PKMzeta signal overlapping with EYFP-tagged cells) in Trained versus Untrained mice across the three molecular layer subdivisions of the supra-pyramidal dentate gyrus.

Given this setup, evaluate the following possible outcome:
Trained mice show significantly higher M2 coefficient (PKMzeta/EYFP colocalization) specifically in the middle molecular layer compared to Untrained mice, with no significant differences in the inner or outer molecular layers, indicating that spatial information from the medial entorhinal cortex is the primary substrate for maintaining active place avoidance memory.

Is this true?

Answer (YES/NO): NO